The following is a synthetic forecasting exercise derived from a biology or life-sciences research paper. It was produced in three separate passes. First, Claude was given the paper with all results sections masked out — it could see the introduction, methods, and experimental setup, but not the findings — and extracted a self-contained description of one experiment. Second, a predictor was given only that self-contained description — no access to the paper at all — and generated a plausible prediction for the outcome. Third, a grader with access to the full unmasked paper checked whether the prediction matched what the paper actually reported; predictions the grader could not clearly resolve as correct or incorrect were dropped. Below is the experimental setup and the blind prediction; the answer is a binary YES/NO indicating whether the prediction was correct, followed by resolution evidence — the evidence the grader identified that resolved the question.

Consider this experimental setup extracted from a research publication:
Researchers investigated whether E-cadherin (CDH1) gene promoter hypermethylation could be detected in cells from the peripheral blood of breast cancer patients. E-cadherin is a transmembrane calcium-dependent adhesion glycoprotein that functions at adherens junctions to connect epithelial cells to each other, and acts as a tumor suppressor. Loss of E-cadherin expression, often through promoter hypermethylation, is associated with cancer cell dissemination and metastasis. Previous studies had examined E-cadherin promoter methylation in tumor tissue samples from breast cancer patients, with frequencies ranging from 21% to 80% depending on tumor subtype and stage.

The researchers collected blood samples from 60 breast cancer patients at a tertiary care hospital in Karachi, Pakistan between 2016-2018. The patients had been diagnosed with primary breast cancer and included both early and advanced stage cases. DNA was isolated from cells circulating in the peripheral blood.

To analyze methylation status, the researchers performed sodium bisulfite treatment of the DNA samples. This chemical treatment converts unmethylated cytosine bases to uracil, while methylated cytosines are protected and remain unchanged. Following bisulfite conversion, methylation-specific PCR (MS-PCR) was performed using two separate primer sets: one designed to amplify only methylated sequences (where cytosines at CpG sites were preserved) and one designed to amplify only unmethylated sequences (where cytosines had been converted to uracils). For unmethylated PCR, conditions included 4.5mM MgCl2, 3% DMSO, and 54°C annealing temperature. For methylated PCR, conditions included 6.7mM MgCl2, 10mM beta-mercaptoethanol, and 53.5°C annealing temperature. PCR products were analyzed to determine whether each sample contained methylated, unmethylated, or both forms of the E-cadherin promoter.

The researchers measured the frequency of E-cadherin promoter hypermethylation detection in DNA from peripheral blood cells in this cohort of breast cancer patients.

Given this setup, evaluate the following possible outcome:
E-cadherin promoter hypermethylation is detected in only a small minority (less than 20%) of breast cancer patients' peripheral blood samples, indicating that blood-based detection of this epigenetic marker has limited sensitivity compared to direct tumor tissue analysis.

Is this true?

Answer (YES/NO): NO